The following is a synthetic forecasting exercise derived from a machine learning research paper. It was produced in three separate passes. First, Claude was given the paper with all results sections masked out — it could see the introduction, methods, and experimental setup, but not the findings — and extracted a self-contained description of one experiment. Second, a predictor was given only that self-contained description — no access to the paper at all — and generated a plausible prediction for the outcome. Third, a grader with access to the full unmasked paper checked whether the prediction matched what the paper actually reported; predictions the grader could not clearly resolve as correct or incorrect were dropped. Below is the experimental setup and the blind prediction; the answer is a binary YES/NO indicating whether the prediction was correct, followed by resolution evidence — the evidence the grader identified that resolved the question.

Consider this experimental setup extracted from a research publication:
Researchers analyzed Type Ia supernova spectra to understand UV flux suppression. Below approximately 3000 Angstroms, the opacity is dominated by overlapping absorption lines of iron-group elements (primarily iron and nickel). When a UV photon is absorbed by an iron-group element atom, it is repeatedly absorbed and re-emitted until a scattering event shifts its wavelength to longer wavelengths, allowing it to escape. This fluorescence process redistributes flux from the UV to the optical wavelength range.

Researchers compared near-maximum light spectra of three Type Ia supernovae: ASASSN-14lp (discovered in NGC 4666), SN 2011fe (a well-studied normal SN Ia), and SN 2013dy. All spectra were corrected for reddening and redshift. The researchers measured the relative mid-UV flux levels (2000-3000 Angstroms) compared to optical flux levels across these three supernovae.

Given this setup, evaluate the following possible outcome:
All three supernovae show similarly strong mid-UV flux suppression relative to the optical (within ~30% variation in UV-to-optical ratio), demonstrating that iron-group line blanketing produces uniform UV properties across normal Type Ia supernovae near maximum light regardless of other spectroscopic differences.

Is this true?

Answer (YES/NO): NO